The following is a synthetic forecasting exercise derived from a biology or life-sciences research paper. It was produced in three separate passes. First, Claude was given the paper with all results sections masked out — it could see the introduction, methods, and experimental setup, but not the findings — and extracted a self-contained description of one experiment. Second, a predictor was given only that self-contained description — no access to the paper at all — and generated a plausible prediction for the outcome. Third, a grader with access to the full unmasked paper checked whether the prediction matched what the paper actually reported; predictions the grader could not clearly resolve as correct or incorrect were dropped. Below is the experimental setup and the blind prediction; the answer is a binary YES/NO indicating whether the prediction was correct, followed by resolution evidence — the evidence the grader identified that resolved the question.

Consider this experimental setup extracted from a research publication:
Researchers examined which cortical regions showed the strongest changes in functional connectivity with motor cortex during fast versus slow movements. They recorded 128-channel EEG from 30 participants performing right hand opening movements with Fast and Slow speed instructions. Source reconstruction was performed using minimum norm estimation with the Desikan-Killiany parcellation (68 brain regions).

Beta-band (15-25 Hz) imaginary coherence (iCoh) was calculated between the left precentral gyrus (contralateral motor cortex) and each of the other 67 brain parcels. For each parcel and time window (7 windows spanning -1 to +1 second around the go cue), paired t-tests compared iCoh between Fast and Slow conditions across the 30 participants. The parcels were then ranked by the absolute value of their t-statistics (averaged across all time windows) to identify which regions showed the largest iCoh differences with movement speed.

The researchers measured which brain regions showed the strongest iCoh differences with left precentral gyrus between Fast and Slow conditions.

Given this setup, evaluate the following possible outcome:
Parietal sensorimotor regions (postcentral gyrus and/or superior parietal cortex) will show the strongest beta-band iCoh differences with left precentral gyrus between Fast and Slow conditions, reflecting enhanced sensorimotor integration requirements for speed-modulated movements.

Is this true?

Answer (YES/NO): NO